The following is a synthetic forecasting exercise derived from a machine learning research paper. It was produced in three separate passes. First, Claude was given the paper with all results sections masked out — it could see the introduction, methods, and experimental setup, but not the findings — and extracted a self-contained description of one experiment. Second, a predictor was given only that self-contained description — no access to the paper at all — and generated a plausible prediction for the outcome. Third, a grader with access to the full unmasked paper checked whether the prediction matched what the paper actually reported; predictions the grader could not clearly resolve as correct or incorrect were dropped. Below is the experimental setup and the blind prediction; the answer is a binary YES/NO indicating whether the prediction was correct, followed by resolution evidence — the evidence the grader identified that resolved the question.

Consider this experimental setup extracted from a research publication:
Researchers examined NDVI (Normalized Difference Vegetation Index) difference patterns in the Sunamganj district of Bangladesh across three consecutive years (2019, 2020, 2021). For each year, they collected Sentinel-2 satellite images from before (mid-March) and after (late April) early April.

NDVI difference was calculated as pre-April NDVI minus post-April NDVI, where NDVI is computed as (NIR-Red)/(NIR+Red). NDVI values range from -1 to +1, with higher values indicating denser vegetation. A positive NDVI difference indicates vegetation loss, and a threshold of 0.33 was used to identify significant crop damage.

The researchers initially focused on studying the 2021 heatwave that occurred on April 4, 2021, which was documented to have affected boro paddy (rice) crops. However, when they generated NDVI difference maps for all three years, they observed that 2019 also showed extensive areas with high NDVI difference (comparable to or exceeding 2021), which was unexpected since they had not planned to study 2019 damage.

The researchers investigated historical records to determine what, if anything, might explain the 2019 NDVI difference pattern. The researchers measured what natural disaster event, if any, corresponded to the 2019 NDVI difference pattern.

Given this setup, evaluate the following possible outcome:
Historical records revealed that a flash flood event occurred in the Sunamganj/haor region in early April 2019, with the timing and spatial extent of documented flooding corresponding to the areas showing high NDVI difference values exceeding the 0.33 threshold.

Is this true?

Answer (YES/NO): NO